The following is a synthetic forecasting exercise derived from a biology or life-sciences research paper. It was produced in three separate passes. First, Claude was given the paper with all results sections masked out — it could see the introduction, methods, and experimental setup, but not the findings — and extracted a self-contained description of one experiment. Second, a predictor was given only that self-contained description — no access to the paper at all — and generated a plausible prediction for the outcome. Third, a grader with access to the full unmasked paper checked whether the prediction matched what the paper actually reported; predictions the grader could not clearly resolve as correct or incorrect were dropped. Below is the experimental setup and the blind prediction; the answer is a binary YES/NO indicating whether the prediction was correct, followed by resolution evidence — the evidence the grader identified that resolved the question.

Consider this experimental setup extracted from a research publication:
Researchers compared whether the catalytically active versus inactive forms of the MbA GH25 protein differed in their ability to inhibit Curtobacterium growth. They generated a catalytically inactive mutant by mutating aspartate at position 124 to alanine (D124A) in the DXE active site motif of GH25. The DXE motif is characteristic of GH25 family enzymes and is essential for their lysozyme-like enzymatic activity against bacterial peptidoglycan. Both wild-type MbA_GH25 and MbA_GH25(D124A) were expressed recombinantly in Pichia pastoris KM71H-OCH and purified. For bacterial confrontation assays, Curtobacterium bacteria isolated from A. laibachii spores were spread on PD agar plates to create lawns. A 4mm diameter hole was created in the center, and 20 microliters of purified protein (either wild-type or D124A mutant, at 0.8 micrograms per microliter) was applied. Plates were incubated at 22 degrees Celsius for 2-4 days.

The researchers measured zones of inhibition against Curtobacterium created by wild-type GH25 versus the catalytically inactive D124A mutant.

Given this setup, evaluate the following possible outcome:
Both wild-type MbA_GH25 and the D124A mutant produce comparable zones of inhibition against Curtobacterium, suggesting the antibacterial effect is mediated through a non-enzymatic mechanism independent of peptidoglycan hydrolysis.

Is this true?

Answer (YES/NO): NO